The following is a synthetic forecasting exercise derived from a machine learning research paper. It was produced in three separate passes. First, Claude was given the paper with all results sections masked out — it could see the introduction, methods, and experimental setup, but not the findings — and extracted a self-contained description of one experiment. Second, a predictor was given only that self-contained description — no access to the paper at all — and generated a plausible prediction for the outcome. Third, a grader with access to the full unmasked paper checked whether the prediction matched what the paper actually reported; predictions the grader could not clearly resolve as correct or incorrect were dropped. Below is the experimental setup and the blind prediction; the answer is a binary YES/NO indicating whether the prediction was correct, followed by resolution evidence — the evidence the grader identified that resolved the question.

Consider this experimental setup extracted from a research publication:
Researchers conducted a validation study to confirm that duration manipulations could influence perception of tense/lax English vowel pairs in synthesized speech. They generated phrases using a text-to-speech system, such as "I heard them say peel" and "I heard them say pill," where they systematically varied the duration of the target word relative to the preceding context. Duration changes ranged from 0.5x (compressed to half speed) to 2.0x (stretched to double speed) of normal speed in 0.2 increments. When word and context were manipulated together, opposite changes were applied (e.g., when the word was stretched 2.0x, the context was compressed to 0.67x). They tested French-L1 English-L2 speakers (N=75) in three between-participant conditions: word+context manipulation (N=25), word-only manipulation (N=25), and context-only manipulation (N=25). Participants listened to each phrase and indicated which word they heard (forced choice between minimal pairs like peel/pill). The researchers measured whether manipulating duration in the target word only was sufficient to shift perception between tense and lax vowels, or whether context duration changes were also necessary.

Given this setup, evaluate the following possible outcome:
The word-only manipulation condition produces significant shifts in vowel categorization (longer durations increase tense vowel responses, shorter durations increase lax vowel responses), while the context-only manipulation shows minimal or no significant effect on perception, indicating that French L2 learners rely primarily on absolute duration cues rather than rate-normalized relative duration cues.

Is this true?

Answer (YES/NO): YES